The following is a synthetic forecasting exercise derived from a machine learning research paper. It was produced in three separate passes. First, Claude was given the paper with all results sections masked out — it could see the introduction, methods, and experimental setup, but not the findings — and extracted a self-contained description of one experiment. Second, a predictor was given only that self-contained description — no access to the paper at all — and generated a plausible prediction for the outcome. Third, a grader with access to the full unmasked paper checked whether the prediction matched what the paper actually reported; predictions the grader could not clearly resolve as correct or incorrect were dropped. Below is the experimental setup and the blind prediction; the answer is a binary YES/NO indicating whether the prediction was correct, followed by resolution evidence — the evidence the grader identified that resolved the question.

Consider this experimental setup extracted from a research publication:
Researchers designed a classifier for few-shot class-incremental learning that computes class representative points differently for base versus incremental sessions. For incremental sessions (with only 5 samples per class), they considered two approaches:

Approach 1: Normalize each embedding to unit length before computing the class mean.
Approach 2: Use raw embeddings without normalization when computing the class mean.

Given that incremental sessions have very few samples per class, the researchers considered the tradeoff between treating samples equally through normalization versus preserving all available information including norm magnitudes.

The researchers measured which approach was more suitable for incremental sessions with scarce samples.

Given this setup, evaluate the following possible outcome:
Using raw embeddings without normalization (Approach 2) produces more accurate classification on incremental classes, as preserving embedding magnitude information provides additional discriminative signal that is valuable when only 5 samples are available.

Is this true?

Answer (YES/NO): YES